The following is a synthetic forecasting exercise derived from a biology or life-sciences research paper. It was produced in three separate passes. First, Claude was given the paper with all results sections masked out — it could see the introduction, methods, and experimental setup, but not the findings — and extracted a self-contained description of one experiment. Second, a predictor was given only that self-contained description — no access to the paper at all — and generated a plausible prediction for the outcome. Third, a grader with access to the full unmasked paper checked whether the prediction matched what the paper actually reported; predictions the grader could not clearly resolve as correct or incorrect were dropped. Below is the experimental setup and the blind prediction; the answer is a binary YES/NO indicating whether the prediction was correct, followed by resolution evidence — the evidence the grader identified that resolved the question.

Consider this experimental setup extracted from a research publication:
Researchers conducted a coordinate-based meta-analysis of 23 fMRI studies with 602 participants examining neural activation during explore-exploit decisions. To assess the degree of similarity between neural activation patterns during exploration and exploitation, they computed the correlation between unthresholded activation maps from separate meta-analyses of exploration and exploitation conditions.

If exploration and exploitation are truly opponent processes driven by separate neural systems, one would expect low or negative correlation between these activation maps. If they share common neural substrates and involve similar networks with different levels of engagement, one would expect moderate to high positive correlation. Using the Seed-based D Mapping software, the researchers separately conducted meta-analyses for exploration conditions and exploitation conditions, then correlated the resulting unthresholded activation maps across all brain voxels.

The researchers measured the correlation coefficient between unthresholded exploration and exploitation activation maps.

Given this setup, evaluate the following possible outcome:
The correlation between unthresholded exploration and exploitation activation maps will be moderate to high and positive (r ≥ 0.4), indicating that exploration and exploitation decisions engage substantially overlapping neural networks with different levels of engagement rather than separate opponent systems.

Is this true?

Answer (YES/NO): YES